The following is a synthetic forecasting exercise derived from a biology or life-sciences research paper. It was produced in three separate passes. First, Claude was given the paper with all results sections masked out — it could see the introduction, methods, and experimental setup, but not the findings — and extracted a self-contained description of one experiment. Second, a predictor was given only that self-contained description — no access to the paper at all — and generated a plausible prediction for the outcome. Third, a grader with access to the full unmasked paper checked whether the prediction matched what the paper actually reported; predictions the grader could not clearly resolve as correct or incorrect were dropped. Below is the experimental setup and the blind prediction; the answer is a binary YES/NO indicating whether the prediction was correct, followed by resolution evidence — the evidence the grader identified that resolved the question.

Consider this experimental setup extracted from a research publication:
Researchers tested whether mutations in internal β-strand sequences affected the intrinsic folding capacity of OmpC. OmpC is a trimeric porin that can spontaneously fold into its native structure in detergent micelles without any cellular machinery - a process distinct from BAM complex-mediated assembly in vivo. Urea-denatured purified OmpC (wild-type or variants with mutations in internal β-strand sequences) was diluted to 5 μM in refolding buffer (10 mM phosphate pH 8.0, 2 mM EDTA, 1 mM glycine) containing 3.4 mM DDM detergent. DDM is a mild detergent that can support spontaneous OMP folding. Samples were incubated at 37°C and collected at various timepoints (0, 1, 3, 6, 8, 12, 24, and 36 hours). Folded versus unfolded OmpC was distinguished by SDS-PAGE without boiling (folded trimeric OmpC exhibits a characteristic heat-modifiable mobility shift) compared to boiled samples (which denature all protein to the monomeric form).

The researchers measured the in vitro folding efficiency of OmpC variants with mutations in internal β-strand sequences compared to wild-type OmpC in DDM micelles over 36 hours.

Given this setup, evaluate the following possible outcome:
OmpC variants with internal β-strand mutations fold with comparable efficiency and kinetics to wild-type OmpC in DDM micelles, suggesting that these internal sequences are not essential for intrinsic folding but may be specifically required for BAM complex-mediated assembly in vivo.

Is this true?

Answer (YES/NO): NO